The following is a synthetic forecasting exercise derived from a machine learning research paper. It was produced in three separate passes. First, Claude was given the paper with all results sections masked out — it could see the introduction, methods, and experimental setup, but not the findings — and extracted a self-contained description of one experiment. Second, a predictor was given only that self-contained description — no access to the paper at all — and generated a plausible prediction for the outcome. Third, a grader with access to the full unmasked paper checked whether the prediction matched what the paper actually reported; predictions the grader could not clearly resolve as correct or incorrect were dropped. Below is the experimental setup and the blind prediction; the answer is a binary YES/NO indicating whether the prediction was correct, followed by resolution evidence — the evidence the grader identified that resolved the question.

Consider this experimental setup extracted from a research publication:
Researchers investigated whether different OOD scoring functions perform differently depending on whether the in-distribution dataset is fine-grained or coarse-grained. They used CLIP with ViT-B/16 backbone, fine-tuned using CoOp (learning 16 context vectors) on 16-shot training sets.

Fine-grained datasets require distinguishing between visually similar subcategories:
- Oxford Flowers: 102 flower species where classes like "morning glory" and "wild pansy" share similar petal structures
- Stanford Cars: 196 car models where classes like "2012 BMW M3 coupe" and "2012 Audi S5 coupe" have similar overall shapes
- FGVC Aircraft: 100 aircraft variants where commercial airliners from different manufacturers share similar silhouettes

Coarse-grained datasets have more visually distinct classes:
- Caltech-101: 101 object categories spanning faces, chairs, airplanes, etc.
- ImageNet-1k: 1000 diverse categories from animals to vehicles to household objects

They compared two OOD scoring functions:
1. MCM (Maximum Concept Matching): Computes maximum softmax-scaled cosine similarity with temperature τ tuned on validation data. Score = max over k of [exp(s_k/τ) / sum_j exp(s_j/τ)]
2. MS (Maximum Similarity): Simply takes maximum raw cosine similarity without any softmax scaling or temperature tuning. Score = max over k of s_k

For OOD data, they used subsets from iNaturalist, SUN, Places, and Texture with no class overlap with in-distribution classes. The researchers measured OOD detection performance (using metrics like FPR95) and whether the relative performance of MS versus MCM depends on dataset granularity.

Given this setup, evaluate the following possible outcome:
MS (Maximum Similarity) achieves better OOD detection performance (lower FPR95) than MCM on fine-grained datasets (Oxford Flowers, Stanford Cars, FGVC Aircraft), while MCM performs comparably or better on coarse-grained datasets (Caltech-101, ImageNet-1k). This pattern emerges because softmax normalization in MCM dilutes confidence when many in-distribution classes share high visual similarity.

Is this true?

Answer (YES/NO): NO